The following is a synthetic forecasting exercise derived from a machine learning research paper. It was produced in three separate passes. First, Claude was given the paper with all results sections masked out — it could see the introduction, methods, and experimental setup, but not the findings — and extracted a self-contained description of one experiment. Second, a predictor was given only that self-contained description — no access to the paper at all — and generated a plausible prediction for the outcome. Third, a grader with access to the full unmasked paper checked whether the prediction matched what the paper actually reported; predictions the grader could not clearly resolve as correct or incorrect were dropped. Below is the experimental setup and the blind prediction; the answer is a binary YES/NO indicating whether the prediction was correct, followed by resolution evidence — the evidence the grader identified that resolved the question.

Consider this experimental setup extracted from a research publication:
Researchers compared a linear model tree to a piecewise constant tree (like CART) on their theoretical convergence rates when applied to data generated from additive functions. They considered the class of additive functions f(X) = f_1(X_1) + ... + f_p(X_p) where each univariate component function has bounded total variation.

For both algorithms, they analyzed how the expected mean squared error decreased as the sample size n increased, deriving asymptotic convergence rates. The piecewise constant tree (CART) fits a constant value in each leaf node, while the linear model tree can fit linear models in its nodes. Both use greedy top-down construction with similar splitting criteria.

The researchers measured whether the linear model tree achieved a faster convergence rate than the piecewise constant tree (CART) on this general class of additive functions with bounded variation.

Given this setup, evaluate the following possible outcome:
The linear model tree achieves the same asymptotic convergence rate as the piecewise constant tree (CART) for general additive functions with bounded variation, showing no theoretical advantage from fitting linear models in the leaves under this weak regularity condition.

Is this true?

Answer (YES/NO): YES